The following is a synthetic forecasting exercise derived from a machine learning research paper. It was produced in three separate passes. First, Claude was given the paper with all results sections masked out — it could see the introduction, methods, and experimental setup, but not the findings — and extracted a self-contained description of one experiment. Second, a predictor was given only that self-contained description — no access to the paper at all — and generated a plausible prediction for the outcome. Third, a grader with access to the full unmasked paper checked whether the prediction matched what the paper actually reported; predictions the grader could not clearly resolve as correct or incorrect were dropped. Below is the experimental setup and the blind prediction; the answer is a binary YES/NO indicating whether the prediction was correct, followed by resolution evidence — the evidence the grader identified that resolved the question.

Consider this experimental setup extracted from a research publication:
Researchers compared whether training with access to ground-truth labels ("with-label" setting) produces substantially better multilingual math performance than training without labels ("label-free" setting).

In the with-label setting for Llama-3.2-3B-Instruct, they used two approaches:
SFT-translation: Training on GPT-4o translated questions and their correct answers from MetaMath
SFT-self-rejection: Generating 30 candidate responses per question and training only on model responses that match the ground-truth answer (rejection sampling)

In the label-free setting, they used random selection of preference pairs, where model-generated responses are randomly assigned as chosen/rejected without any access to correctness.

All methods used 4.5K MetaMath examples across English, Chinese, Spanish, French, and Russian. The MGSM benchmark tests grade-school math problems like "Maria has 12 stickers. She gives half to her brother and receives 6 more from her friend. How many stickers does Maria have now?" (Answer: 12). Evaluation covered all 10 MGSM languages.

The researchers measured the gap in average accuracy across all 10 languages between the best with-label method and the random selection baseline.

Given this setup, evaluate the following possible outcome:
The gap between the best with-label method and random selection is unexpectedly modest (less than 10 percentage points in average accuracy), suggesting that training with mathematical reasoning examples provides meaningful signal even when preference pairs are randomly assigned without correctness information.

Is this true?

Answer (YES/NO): YES